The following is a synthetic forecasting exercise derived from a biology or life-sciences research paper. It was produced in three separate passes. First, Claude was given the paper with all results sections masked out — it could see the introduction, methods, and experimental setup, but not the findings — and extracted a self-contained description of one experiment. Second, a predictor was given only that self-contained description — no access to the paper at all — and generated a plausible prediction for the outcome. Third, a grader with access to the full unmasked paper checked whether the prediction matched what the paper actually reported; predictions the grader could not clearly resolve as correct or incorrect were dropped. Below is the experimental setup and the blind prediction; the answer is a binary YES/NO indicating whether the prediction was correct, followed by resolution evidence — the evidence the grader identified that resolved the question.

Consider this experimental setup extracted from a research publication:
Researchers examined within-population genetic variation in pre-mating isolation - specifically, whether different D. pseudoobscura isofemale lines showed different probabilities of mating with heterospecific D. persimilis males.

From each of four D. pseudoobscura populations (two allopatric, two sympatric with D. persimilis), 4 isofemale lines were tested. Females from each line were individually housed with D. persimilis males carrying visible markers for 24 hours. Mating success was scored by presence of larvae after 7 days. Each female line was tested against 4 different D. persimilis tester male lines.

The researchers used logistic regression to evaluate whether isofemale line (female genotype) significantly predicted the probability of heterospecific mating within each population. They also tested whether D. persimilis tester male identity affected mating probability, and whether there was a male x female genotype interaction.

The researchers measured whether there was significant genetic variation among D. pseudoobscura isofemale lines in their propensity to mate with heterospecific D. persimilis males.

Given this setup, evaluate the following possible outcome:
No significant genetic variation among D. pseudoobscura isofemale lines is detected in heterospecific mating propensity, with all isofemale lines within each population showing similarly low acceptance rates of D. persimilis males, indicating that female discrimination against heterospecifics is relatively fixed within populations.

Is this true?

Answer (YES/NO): NO